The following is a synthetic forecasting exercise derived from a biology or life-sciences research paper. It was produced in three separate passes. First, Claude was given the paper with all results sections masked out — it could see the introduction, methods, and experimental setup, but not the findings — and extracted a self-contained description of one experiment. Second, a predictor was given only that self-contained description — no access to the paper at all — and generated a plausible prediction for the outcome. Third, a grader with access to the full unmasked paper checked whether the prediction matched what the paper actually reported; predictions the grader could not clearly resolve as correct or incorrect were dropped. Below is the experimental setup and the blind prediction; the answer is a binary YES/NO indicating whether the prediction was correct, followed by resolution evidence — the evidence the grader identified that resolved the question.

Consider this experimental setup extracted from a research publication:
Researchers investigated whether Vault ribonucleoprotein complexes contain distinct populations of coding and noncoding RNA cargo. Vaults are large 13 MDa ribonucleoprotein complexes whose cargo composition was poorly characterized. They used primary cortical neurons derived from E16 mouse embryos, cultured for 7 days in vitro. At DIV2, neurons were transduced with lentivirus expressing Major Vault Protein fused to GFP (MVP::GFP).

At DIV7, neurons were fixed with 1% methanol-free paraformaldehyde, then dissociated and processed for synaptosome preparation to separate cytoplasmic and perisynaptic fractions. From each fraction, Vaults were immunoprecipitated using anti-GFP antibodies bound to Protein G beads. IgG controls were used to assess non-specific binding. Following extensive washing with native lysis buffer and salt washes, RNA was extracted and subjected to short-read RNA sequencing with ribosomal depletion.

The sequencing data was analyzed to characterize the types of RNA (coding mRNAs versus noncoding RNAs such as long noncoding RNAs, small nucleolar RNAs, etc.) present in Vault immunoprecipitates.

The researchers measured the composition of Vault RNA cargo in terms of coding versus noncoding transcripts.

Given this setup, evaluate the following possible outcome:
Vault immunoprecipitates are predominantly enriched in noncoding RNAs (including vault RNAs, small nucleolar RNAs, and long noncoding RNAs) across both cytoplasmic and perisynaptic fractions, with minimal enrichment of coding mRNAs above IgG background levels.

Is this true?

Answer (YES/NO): NO